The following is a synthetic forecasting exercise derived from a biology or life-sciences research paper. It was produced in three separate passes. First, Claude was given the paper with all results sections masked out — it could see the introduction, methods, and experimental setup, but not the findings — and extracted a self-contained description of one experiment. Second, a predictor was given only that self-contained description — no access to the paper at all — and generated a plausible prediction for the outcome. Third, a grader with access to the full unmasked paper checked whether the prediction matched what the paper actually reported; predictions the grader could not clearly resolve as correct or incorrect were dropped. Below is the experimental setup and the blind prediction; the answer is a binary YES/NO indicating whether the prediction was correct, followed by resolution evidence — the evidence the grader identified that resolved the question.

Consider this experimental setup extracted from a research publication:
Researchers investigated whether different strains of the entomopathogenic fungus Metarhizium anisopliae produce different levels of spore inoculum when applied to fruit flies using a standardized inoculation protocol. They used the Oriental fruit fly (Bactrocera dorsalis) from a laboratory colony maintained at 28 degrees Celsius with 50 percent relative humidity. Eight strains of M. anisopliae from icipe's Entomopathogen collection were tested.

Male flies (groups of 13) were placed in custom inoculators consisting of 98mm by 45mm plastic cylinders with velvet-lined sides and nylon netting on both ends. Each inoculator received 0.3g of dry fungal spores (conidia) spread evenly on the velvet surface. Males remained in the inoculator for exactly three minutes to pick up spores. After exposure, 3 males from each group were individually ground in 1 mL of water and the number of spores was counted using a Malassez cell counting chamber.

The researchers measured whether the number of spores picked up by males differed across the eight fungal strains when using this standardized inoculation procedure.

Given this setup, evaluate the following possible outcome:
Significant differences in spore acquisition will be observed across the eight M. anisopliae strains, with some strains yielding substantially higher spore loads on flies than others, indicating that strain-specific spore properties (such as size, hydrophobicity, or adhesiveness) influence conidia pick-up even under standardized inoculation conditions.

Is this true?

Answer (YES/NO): NO